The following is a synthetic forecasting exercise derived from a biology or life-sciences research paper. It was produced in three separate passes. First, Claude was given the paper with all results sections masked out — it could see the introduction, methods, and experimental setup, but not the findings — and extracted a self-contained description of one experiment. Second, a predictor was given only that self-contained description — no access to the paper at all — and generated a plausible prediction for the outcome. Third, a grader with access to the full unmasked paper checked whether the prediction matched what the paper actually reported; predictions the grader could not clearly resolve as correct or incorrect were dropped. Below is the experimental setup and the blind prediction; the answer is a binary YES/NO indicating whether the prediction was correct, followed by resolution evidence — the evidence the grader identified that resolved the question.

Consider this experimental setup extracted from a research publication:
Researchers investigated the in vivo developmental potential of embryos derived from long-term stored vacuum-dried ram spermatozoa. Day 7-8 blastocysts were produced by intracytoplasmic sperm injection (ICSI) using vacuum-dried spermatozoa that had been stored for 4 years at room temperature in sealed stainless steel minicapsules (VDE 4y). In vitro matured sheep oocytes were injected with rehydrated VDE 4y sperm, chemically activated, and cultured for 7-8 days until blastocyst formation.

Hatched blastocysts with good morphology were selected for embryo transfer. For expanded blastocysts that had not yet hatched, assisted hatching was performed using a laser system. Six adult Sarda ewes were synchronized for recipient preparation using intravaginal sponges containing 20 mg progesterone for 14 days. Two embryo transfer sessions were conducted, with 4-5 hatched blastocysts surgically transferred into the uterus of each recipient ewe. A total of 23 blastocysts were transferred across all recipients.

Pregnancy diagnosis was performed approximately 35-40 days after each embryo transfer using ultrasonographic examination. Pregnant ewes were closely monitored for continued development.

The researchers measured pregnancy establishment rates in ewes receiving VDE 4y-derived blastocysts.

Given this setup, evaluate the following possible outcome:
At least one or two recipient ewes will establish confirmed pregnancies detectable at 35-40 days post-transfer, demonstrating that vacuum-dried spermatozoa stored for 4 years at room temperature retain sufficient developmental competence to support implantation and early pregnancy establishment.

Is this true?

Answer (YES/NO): NO